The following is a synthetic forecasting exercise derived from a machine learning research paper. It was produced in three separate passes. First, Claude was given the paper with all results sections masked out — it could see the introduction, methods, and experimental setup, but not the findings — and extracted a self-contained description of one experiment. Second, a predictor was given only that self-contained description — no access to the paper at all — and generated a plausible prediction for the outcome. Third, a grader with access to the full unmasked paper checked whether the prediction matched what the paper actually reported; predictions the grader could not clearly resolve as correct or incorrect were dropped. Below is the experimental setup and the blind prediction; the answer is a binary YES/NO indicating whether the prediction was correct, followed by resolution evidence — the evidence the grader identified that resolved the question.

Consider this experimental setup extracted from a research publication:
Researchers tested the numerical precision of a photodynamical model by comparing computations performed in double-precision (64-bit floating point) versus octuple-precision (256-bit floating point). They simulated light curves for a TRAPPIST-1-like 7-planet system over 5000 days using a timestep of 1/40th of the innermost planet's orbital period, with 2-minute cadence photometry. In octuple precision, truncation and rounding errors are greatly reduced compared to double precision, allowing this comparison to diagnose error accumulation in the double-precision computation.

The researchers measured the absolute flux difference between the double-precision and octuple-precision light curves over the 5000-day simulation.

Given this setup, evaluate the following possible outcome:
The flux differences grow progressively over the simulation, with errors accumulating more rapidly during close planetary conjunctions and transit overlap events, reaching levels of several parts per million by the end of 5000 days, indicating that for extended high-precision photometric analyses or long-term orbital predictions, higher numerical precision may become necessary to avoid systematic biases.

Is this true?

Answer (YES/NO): NO